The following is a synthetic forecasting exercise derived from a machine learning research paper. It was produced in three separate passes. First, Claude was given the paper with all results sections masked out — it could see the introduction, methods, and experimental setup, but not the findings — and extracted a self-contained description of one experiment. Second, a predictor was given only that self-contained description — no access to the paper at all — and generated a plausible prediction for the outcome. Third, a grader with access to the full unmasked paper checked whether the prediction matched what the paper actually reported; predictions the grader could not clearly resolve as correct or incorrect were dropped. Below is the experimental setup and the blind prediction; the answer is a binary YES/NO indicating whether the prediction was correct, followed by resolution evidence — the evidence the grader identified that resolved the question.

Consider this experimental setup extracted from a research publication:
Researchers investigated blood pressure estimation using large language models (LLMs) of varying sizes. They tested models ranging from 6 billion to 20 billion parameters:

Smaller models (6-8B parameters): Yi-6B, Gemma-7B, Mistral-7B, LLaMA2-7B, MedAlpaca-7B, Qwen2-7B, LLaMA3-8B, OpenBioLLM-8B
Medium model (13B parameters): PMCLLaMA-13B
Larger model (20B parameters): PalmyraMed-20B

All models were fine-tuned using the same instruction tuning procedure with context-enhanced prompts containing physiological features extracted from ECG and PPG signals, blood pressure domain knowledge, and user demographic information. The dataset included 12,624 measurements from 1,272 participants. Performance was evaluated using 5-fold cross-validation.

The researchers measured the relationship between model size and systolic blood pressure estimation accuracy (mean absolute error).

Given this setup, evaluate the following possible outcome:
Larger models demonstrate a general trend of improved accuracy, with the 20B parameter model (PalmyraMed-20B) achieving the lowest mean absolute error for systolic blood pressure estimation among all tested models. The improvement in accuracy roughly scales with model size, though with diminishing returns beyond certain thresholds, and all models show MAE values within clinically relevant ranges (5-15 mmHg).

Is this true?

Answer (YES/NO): NO